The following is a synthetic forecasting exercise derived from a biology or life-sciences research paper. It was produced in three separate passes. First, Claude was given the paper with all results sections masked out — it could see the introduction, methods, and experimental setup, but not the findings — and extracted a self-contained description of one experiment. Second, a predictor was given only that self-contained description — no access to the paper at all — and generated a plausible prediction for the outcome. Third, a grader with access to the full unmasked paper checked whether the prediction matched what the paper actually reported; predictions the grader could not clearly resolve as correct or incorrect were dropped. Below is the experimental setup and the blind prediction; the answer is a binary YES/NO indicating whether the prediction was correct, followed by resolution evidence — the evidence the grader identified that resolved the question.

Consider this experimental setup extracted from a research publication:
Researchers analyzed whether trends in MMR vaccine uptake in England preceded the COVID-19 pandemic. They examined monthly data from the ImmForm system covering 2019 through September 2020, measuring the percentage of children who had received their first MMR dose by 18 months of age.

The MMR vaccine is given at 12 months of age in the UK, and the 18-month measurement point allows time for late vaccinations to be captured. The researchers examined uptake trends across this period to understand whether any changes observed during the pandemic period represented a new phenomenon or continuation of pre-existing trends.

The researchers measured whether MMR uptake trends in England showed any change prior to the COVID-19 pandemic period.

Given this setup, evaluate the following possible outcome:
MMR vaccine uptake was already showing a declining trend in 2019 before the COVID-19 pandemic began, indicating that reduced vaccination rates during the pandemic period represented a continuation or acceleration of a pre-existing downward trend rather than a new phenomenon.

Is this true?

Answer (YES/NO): YES